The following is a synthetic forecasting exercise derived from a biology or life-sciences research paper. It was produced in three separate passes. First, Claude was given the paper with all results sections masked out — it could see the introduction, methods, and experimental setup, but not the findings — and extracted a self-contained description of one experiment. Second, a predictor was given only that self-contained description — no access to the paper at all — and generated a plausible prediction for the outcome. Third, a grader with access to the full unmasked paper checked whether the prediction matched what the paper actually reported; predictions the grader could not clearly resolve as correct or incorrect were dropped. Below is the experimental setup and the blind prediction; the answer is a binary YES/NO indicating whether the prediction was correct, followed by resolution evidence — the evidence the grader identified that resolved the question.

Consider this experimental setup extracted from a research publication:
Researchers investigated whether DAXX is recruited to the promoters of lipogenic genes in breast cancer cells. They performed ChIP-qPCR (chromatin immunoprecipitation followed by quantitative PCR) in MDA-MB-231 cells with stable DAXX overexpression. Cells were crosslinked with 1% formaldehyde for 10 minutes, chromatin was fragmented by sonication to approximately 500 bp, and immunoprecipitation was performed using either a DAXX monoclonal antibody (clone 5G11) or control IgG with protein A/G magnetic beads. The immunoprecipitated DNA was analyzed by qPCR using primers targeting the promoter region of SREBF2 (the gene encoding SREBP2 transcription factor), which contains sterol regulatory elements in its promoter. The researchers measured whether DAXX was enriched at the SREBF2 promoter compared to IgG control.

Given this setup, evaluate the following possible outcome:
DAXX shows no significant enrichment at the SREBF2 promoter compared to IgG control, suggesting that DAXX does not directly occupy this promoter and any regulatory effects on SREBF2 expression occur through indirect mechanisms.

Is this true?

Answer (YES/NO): NO